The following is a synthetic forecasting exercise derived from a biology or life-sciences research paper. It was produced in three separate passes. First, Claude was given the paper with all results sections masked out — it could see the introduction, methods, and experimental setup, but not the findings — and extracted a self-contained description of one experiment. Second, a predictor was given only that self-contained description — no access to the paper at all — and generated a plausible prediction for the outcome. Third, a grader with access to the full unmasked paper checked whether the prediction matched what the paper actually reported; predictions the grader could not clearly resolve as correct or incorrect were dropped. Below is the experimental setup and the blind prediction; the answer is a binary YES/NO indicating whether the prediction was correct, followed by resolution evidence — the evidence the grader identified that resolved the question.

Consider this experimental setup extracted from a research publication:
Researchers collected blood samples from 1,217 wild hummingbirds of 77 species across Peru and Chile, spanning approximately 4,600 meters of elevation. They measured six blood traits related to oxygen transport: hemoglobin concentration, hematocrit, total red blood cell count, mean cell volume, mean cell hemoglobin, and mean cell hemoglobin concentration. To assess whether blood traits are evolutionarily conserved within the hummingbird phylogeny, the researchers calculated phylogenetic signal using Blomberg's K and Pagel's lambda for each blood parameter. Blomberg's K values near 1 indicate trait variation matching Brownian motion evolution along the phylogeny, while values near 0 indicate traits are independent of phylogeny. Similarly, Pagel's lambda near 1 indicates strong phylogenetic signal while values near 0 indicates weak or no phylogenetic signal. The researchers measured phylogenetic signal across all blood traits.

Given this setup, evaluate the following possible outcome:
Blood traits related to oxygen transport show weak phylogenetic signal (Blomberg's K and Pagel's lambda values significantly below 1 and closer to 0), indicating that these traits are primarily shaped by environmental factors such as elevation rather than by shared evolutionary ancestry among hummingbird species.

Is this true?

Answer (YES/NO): YES